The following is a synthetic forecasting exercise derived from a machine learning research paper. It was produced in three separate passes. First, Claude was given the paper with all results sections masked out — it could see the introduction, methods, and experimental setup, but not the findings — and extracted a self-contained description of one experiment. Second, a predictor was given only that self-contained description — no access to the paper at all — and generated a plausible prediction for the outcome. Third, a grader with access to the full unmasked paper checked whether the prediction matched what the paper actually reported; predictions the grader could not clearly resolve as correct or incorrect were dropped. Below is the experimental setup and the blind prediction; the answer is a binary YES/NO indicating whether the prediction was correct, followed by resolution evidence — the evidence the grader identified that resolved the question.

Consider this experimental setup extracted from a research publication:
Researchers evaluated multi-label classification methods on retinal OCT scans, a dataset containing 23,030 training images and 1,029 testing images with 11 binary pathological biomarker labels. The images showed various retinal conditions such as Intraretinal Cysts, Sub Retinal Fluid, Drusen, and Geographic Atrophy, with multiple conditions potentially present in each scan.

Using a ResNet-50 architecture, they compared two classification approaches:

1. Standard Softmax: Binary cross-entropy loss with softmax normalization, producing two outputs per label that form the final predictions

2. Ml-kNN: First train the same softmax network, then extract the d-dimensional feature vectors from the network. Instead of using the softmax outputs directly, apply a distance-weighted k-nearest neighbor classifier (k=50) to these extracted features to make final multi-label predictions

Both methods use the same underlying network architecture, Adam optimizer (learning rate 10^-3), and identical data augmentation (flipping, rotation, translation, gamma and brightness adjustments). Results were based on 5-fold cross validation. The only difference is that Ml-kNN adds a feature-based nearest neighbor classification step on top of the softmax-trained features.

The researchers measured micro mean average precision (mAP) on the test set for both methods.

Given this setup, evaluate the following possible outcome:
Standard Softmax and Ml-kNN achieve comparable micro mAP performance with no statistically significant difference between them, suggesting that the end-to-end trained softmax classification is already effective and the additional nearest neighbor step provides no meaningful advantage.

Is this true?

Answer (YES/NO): NO